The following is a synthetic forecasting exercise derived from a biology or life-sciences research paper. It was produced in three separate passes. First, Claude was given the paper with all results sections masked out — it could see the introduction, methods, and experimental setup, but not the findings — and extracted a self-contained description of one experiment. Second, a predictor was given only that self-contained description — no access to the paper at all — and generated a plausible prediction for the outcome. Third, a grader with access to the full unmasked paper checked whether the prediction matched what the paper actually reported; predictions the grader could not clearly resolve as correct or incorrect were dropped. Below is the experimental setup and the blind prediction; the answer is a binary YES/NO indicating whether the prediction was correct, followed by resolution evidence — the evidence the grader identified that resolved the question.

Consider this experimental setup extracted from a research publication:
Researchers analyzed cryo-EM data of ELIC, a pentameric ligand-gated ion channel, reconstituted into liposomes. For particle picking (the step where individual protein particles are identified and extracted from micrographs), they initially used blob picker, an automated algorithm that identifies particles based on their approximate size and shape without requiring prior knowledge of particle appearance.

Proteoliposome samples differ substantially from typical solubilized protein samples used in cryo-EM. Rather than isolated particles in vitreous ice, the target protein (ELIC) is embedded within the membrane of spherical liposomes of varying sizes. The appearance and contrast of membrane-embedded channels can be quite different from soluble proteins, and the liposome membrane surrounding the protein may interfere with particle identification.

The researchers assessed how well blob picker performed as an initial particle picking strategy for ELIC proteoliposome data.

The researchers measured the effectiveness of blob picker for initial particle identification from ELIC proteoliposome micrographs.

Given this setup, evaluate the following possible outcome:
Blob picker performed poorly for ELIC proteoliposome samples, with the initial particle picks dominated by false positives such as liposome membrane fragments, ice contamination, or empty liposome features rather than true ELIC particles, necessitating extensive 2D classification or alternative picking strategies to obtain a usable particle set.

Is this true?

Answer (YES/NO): YES